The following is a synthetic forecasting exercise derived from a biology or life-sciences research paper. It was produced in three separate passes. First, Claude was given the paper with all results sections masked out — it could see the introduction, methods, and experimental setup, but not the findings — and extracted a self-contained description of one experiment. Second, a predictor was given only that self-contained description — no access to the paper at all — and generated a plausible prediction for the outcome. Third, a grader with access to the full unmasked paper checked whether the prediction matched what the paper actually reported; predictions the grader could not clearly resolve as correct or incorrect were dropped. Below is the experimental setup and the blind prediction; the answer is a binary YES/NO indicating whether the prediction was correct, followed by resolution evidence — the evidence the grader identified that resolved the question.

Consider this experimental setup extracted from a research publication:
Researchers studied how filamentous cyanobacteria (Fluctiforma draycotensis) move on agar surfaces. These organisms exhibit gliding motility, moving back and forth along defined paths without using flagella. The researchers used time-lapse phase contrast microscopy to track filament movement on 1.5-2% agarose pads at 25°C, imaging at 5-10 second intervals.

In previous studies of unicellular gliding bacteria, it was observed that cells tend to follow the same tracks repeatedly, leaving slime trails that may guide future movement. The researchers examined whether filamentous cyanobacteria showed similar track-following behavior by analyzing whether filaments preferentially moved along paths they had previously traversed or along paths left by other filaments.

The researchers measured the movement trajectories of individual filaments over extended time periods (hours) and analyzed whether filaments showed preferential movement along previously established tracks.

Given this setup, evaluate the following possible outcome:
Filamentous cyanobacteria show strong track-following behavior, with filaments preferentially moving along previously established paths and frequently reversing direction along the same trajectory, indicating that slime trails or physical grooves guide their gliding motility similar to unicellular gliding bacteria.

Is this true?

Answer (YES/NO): YES